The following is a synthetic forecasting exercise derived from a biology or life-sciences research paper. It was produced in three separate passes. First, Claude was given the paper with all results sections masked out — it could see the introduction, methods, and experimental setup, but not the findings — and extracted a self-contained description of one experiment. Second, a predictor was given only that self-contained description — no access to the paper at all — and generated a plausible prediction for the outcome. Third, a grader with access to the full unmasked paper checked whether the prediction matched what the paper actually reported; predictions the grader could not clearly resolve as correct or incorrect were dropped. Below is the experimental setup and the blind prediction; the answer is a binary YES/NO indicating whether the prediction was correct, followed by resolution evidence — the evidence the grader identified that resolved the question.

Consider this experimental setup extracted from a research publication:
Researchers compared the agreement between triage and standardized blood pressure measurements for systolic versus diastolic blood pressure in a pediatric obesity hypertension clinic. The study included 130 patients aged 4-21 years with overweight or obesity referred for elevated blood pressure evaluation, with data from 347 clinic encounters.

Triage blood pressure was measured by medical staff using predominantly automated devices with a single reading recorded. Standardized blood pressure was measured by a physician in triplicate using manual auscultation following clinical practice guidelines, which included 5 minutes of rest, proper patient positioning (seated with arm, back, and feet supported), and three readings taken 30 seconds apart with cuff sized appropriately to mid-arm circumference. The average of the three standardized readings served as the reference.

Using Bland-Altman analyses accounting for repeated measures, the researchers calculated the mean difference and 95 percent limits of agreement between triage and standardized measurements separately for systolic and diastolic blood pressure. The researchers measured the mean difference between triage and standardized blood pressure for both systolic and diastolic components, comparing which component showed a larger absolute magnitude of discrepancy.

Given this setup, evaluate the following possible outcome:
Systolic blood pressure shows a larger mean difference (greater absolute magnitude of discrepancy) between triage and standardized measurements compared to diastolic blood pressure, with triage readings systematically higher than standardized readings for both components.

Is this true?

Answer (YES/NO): YES